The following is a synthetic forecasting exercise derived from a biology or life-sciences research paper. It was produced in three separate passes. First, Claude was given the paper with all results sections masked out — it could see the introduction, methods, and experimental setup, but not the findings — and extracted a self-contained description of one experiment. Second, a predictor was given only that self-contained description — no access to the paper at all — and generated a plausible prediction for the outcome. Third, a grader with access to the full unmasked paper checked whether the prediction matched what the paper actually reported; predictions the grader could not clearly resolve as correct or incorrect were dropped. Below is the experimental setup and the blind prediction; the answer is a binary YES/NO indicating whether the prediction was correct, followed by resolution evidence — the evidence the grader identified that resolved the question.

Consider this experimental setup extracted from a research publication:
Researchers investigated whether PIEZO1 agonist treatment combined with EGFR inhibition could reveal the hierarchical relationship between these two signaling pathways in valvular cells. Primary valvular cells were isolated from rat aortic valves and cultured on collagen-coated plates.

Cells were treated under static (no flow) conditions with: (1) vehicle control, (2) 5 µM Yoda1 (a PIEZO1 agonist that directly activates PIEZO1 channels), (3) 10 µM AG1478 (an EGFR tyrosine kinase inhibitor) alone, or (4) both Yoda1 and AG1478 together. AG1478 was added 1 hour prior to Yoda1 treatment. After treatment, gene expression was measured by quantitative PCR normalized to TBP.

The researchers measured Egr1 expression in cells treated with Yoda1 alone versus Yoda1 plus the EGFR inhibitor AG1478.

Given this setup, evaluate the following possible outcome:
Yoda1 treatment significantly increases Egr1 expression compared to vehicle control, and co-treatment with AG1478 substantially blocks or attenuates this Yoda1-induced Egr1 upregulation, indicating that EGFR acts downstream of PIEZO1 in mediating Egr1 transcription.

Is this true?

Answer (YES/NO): NO